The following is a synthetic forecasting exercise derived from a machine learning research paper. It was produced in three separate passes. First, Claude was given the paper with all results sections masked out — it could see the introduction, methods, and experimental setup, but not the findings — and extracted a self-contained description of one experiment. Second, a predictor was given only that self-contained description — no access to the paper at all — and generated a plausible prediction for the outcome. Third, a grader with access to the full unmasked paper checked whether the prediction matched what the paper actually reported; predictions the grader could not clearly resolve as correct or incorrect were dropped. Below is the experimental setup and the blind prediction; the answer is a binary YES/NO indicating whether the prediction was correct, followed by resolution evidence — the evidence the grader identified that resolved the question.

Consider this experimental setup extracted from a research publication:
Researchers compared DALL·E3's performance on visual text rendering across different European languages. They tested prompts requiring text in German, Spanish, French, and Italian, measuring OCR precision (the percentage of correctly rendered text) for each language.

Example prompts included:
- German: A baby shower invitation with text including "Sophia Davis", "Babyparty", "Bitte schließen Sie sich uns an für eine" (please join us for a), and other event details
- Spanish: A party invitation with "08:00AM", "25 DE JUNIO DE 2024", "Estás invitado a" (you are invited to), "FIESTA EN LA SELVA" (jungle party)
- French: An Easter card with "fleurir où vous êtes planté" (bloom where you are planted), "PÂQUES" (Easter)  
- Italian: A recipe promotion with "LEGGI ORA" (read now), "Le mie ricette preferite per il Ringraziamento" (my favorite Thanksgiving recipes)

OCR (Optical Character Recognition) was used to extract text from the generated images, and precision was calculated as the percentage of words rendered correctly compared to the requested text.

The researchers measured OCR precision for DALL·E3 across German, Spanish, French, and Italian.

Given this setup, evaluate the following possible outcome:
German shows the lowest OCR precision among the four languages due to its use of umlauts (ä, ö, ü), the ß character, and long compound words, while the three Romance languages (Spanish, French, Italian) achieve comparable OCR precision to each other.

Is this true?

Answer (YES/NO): NO